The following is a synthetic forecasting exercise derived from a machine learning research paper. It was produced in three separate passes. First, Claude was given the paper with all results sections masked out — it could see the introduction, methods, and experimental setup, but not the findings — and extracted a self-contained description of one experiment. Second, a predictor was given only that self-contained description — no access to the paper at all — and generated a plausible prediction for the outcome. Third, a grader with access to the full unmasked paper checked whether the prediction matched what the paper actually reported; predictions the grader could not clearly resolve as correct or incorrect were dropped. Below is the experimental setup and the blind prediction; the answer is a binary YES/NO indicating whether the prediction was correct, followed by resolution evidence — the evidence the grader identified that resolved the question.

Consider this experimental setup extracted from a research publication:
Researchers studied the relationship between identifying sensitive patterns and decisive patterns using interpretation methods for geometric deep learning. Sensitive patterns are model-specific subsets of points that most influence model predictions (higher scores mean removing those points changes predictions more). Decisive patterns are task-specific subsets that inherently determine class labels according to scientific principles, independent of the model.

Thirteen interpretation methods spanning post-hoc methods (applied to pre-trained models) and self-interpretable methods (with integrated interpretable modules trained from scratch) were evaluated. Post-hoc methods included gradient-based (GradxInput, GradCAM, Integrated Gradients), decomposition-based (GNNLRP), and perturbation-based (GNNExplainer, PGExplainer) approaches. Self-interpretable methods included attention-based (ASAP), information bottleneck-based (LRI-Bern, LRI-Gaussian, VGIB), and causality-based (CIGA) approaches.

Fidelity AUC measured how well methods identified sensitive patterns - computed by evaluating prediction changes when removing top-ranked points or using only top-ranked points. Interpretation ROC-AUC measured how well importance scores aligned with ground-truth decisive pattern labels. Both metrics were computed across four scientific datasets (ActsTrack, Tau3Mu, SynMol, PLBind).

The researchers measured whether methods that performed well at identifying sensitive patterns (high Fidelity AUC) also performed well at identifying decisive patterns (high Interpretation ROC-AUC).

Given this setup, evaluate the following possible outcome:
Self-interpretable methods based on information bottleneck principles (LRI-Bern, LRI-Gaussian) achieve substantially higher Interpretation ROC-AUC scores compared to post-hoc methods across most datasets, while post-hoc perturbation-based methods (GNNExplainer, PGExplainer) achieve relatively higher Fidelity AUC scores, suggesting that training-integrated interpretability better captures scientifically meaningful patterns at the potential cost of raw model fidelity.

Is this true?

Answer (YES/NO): NO